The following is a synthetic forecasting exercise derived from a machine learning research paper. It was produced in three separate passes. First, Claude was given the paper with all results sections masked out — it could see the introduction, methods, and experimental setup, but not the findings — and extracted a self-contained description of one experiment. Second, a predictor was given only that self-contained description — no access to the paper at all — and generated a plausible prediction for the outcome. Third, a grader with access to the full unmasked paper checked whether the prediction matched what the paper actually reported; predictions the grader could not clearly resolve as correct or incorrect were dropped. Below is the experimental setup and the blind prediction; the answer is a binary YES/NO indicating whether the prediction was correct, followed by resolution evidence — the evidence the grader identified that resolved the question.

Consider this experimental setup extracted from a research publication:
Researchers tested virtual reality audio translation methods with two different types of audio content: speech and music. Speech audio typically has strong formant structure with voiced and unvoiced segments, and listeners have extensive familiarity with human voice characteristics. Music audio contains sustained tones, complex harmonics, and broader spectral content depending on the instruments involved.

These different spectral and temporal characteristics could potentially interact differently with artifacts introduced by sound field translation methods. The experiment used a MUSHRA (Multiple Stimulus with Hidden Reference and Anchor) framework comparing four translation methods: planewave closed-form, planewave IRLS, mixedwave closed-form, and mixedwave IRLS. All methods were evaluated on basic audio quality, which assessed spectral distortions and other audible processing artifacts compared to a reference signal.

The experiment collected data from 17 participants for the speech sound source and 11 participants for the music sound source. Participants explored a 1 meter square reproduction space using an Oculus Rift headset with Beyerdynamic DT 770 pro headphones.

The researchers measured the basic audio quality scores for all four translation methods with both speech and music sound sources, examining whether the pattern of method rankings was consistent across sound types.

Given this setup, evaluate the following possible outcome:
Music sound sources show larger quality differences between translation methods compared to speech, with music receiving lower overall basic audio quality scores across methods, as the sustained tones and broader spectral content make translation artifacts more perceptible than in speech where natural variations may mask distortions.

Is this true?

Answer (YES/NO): NO